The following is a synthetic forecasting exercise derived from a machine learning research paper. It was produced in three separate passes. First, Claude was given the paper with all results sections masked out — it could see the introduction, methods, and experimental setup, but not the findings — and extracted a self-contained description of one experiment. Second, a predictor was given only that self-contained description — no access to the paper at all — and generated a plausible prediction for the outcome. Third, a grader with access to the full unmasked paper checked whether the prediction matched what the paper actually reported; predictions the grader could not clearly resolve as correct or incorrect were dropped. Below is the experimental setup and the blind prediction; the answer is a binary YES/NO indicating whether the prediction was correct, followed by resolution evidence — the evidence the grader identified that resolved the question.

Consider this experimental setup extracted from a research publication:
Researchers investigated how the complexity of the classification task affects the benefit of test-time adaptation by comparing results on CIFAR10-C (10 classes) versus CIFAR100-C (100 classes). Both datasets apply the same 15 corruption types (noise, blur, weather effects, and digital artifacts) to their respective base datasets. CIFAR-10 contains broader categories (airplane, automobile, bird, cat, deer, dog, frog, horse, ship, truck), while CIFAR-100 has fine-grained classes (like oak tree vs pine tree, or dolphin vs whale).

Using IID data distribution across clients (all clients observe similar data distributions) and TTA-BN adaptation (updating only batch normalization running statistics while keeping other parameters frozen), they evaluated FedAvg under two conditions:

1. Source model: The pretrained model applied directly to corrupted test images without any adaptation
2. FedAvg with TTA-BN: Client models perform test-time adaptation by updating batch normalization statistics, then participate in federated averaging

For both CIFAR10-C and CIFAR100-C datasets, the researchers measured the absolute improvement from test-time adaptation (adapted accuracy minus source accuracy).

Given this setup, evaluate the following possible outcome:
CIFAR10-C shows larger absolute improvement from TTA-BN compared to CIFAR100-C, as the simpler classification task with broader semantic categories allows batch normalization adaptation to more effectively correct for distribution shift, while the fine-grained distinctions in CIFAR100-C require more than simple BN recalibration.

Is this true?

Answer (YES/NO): NO